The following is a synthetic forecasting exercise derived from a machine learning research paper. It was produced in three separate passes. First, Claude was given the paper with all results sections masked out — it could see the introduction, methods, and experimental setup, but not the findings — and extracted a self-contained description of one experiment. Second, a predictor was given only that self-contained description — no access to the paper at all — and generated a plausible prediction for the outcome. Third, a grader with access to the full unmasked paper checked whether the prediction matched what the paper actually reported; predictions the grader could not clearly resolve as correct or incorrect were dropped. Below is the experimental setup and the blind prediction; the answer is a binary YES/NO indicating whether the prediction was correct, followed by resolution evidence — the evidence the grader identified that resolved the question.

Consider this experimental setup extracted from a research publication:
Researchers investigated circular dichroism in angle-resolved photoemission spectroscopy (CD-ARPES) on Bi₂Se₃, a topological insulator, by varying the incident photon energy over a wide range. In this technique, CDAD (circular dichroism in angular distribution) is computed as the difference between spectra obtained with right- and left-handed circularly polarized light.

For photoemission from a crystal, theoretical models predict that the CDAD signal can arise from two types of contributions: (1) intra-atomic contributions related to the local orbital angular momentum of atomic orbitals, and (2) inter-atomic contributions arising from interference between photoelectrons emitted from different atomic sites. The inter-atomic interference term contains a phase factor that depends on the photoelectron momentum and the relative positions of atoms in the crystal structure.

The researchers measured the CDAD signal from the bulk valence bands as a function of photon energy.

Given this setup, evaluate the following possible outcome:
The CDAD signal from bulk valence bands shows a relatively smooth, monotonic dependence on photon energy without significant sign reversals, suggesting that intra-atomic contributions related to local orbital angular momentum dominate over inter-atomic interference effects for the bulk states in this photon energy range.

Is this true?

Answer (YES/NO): NO